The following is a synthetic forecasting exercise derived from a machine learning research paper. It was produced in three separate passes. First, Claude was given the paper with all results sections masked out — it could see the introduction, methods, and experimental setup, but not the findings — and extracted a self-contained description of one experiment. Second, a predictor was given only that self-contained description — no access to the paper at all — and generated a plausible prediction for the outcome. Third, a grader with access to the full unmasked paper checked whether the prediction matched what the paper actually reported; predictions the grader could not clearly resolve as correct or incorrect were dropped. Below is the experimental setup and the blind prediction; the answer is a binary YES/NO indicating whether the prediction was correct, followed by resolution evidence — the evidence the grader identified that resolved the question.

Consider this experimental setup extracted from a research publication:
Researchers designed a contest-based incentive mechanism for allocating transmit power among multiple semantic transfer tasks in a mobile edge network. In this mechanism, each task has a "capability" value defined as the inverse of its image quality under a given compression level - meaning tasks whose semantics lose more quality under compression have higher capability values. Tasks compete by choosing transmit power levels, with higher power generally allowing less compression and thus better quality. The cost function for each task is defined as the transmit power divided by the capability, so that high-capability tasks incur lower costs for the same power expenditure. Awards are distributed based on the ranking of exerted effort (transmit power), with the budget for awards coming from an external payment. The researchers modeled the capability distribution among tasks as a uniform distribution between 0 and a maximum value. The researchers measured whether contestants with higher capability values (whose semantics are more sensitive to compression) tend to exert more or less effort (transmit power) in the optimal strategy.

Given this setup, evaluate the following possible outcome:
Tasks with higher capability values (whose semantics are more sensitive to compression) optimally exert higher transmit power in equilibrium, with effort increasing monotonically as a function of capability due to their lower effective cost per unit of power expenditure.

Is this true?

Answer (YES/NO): YES